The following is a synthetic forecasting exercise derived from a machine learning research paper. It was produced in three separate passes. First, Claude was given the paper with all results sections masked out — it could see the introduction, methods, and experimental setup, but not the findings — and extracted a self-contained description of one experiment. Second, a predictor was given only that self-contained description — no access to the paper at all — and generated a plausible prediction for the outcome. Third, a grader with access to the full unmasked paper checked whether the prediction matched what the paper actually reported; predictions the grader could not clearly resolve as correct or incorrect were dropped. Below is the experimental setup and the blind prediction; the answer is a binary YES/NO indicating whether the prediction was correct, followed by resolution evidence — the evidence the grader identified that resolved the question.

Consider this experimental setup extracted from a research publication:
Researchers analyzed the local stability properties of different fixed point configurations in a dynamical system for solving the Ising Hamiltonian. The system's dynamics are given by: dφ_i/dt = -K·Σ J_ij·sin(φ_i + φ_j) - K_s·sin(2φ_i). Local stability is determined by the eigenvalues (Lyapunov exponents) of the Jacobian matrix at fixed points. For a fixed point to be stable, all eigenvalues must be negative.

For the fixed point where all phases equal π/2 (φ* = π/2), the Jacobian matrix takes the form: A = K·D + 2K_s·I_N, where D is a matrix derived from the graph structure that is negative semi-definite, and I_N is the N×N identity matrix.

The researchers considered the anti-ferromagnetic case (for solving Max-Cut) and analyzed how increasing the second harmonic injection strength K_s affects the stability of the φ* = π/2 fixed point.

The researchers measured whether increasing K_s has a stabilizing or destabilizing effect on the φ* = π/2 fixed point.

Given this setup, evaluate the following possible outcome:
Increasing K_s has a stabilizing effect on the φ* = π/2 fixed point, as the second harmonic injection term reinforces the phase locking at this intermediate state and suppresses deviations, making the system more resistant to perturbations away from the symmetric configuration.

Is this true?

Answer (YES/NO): NO